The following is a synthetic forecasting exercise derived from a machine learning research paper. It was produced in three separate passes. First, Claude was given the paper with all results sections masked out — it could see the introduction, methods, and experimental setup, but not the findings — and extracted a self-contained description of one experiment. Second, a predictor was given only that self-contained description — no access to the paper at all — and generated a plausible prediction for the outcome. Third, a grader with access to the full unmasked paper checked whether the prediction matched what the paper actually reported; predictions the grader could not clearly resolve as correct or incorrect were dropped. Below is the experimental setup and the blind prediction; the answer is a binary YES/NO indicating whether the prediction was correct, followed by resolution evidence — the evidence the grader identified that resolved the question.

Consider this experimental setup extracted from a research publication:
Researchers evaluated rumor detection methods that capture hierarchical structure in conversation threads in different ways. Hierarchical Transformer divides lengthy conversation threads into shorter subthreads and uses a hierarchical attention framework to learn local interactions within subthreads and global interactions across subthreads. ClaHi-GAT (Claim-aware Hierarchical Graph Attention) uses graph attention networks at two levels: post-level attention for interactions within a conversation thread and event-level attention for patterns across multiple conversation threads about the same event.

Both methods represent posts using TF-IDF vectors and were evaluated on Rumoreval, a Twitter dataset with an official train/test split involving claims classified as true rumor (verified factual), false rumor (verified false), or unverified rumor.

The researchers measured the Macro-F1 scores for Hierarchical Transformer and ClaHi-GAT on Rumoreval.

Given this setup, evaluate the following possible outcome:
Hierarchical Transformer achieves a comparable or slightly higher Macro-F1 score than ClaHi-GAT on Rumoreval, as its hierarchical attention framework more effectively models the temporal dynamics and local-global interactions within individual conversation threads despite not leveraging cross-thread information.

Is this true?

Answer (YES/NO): YES